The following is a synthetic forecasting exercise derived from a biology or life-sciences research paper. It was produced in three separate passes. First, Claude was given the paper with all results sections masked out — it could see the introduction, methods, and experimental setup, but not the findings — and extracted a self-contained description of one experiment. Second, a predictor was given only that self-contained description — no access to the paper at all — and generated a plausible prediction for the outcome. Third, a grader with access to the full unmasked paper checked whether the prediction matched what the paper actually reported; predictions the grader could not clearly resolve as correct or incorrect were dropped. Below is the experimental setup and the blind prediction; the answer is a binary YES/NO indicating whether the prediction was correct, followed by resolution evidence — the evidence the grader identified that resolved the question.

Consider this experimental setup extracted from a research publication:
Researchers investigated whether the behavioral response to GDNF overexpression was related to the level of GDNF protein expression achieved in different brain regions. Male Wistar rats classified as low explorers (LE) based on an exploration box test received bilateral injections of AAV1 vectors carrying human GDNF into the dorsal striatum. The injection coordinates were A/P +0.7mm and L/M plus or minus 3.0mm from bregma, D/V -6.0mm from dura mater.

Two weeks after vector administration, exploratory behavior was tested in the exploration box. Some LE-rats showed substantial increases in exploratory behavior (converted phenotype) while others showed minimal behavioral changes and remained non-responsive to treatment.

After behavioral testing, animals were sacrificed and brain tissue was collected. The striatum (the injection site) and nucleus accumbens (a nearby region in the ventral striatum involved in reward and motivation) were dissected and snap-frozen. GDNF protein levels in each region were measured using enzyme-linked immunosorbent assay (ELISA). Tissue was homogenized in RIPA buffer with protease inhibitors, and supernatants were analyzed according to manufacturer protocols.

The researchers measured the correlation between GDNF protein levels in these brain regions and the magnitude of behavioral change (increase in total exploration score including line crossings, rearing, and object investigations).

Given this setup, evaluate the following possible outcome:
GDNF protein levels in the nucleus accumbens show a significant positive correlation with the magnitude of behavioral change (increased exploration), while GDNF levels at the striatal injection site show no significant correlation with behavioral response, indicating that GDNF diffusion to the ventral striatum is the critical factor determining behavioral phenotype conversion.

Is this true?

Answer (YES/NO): NO